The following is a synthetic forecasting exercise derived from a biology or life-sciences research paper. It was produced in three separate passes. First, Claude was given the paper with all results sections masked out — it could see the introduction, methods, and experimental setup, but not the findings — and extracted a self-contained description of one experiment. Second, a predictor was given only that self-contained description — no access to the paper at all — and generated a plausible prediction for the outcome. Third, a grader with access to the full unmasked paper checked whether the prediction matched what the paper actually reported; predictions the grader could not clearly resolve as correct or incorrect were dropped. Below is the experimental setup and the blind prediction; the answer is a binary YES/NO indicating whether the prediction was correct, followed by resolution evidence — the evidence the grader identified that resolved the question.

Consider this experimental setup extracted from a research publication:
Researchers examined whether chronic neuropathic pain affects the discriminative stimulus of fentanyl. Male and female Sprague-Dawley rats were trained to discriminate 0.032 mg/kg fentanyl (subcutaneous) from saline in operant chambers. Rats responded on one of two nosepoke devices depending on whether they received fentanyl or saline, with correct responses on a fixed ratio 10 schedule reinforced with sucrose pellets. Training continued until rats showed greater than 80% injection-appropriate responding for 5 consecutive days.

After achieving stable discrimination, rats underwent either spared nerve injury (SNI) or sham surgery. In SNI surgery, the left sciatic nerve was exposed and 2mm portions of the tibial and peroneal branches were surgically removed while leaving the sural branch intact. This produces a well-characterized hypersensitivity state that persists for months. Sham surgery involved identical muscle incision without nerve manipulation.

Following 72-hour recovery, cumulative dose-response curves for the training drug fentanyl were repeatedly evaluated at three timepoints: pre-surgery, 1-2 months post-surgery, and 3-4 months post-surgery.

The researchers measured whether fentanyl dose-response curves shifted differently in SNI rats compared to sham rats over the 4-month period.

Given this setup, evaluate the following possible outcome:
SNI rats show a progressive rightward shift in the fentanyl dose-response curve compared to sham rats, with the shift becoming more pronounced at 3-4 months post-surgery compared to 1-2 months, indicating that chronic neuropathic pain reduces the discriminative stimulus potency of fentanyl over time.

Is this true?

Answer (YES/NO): NO